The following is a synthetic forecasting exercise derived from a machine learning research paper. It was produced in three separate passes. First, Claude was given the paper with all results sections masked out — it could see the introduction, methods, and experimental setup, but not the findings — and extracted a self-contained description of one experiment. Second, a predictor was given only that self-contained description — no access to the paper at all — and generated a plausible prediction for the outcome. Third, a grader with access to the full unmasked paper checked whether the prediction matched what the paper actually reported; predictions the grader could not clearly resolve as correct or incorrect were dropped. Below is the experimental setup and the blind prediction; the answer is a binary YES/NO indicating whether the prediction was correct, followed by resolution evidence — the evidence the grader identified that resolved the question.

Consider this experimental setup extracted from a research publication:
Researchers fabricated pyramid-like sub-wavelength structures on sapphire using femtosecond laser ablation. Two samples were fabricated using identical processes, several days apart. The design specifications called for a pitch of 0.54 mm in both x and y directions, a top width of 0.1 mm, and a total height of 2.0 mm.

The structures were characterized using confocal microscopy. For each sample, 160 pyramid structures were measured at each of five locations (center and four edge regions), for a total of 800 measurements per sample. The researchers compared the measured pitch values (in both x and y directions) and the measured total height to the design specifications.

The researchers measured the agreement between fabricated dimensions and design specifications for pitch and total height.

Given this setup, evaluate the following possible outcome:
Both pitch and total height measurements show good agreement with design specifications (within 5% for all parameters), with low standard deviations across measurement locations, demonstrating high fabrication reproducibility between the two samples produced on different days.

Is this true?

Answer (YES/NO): YES